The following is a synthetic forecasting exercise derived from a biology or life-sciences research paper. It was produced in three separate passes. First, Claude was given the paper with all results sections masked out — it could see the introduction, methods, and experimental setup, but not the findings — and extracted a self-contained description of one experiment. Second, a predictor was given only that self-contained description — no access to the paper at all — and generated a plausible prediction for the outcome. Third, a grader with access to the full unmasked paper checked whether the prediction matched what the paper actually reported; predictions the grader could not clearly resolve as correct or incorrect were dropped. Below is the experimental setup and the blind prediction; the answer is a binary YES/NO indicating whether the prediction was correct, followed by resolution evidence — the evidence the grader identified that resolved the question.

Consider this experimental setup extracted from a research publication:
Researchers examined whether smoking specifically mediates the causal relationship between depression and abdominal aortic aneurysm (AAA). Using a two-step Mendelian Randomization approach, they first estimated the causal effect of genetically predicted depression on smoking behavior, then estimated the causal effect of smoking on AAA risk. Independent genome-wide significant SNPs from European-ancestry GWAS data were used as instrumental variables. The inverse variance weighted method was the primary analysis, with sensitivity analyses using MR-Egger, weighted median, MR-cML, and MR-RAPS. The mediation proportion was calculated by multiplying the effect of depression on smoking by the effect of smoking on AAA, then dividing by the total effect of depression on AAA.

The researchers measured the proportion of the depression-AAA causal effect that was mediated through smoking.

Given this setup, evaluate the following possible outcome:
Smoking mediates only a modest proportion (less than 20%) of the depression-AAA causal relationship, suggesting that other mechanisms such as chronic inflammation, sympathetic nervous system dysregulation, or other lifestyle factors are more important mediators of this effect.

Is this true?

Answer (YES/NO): NO